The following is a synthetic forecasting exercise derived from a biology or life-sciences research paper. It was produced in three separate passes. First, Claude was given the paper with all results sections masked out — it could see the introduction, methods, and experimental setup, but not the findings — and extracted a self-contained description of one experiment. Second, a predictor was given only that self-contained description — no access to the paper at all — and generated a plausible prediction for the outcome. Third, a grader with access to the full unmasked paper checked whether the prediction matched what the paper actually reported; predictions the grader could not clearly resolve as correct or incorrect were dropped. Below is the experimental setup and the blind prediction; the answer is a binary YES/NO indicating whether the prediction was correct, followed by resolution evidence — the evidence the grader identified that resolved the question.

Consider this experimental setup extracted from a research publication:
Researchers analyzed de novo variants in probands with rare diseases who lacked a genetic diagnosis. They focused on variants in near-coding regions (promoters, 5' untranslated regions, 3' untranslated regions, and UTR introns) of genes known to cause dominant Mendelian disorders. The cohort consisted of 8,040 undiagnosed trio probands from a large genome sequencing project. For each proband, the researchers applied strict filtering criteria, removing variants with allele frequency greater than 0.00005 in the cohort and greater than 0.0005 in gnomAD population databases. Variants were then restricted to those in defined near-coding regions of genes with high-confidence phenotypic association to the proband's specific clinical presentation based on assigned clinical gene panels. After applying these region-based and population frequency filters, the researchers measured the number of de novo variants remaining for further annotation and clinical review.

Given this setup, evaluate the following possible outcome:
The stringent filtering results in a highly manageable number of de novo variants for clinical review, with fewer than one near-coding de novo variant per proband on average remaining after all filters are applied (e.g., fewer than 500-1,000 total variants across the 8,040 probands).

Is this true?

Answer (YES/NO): NO